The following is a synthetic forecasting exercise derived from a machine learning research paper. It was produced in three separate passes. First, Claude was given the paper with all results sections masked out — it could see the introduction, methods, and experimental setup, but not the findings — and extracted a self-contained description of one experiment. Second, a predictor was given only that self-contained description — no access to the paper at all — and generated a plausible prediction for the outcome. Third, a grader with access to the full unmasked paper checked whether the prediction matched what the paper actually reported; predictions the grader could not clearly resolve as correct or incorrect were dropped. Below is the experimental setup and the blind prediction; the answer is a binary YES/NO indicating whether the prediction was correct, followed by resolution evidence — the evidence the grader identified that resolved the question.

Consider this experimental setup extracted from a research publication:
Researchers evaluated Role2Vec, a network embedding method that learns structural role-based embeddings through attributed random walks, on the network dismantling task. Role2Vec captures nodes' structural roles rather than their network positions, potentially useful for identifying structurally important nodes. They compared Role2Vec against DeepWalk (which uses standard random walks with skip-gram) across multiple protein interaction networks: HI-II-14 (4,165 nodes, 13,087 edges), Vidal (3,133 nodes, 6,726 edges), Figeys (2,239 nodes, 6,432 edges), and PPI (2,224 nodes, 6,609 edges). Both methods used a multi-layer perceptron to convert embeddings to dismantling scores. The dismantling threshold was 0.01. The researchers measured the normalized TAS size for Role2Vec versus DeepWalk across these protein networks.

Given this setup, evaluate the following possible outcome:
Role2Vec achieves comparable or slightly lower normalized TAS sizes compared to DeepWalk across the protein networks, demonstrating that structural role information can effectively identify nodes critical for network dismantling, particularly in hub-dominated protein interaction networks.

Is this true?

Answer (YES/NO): NO